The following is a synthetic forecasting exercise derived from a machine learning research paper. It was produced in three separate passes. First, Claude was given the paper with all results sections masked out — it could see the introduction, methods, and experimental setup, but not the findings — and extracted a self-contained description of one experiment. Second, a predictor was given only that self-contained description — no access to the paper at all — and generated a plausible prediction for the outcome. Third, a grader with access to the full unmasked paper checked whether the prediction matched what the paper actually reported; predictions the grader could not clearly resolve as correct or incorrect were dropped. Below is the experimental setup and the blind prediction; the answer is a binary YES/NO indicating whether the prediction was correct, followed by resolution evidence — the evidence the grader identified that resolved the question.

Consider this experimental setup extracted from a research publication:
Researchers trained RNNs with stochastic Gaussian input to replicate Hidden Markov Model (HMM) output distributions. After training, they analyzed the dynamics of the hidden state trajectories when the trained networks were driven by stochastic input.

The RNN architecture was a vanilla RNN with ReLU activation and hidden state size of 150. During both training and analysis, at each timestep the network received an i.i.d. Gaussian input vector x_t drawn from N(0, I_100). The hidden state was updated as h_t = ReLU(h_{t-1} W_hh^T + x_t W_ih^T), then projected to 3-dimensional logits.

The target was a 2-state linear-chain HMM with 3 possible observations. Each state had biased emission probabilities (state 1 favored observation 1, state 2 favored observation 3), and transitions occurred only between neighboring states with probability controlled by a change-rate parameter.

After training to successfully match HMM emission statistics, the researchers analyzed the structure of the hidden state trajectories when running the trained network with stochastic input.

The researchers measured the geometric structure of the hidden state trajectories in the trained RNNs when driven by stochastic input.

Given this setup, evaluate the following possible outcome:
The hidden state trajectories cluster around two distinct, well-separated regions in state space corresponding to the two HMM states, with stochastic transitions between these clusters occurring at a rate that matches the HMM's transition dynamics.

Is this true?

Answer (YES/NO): YES